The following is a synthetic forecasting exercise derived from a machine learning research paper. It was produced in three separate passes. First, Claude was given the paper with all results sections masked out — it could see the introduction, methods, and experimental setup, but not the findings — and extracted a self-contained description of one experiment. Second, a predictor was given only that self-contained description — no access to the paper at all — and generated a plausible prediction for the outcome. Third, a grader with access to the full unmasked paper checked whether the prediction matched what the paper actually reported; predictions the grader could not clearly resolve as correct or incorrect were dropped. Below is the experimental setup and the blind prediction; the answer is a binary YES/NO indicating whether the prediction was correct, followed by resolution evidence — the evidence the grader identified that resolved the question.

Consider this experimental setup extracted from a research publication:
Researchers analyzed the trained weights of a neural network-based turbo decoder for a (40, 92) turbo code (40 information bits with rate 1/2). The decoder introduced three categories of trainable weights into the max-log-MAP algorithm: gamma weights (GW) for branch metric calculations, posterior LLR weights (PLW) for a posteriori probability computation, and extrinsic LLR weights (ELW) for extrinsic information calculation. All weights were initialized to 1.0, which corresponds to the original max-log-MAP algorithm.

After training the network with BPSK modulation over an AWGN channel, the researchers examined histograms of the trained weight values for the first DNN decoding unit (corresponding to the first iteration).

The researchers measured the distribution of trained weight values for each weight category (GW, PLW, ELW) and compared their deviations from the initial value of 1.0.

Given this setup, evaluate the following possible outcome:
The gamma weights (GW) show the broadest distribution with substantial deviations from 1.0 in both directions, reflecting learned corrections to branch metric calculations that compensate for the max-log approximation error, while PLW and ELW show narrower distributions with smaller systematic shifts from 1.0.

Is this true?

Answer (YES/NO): NO